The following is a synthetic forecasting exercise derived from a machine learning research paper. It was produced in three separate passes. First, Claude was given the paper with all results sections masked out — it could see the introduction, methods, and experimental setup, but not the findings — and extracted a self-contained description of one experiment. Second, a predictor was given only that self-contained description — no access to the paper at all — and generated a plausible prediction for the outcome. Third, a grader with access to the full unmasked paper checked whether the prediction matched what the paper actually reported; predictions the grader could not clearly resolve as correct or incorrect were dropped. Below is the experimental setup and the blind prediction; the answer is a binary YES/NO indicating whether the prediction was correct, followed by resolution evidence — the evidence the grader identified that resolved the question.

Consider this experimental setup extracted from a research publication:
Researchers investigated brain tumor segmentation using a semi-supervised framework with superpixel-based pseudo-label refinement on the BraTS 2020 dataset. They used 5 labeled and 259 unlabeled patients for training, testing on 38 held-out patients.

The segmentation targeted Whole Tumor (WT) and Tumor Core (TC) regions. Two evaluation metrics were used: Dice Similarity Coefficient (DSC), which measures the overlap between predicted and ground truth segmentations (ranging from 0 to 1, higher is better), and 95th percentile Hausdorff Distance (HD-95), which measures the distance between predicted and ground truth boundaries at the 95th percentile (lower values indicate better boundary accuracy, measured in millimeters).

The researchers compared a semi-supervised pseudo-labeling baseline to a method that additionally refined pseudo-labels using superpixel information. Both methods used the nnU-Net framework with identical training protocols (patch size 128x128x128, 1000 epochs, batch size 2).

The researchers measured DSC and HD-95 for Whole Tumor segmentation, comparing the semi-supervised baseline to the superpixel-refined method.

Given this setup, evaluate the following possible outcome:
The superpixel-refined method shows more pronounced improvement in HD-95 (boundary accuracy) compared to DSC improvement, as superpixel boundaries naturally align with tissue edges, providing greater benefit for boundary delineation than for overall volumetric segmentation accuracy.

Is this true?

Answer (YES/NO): NO